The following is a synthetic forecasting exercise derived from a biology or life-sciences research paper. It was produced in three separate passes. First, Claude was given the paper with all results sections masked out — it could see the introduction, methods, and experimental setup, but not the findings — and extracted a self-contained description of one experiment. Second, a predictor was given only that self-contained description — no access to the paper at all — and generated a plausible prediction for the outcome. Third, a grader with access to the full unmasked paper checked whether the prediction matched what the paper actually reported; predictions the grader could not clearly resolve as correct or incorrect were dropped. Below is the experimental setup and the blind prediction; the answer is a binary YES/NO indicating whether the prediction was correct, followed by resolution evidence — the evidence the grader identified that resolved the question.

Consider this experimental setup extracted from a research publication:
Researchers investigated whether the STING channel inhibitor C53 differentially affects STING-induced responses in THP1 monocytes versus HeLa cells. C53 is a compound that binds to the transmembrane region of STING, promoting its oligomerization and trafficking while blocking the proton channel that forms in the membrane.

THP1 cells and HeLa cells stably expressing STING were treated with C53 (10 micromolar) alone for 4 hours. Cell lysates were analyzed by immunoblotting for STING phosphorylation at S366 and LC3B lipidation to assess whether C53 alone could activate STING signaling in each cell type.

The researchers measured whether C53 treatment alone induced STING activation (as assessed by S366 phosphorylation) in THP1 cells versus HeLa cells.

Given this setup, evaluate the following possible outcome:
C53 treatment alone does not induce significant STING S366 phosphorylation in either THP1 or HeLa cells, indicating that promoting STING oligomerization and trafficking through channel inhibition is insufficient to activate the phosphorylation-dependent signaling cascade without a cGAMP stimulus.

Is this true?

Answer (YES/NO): NO